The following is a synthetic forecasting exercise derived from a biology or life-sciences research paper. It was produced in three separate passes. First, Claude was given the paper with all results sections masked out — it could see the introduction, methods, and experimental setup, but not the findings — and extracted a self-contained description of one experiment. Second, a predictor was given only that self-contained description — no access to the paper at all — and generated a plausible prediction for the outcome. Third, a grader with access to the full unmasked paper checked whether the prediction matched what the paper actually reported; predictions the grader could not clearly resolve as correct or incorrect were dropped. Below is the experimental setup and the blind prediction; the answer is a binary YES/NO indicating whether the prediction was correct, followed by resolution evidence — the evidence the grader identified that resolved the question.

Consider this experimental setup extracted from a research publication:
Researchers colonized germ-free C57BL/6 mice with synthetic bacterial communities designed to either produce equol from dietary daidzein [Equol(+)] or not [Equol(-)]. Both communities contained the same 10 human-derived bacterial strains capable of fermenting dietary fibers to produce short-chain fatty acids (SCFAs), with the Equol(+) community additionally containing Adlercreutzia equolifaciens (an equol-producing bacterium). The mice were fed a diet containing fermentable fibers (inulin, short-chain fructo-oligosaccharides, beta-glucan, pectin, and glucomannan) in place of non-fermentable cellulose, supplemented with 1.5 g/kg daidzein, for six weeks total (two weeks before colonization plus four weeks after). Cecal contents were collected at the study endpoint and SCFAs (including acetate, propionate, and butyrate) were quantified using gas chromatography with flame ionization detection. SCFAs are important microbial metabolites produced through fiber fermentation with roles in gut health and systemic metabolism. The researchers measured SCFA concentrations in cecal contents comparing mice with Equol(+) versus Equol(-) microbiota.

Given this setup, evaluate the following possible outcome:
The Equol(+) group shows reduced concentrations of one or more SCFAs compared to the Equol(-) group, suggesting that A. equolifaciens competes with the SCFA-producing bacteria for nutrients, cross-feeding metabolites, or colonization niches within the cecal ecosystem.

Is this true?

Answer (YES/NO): NO